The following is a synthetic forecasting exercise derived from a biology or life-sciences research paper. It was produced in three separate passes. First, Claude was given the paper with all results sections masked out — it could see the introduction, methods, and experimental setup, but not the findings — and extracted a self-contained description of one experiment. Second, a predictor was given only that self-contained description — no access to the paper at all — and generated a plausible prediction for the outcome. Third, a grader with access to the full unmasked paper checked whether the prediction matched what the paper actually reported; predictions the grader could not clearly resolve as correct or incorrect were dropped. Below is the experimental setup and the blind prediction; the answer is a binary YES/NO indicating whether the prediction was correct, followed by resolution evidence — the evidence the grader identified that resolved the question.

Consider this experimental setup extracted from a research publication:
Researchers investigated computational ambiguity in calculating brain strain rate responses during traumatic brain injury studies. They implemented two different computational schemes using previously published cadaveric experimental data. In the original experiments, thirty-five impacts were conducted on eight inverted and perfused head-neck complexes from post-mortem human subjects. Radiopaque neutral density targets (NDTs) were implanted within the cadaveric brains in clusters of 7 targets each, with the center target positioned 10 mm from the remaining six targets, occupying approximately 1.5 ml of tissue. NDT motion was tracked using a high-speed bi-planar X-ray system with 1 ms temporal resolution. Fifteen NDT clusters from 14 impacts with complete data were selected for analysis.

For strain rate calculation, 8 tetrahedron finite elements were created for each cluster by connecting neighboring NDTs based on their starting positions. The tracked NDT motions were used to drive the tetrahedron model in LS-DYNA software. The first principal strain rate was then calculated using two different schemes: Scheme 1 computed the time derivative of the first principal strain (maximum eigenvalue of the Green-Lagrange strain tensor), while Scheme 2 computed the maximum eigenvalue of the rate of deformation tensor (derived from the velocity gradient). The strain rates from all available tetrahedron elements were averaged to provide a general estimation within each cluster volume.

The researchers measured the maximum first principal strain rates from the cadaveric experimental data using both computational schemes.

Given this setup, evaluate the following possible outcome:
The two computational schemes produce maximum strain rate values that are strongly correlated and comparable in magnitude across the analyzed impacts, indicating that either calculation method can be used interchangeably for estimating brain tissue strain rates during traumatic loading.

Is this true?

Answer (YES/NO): NO